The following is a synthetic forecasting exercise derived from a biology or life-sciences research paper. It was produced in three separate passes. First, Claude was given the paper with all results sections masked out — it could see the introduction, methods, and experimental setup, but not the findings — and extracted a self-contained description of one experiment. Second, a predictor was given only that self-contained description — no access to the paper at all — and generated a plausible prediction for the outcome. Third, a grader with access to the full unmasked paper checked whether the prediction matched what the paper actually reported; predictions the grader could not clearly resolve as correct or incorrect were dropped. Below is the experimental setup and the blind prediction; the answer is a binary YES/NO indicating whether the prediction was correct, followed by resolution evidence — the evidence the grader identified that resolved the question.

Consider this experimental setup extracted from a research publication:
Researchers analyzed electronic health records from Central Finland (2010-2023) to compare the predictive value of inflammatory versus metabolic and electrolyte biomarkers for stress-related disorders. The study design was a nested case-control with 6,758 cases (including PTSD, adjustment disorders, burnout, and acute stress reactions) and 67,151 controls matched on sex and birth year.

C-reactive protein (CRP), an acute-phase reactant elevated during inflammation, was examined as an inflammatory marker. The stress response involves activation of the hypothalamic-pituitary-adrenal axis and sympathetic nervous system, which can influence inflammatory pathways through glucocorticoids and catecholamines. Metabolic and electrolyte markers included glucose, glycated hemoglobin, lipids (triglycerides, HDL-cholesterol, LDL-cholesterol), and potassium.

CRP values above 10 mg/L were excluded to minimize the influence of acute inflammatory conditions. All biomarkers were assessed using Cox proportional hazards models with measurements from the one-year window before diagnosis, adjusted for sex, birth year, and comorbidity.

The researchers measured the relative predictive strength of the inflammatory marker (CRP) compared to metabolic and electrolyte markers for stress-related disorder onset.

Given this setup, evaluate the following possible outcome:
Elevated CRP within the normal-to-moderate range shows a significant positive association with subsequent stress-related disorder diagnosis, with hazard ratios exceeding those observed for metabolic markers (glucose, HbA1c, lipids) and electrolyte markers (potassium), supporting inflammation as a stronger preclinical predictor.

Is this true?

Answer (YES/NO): NO